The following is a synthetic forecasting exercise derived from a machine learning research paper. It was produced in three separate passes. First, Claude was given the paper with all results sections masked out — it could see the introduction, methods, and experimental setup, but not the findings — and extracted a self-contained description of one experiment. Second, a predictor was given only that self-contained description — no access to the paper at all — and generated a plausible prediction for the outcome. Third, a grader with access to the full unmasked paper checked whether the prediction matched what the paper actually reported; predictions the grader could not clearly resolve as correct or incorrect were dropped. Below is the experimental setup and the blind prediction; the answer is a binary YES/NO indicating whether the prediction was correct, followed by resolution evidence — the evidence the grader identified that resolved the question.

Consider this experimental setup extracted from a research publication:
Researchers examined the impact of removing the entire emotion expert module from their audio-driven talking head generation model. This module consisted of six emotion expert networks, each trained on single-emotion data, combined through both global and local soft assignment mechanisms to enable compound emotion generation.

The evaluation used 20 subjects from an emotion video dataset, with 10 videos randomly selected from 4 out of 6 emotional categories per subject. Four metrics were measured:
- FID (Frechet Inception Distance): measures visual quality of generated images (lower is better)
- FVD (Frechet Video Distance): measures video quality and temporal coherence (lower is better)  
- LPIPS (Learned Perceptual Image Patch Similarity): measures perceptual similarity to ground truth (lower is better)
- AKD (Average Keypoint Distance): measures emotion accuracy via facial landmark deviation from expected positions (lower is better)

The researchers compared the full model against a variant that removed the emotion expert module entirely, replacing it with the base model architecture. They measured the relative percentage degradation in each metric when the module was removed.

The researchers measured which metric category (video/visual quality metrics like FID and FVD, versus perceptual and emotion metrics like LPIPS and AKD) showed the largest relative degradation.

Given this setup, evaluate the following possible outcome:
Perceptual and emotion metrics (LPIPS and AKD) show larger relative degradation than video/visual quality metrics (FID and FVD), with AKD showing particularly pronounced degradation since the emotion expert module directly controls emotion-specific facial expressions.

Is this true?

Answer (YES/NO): YES